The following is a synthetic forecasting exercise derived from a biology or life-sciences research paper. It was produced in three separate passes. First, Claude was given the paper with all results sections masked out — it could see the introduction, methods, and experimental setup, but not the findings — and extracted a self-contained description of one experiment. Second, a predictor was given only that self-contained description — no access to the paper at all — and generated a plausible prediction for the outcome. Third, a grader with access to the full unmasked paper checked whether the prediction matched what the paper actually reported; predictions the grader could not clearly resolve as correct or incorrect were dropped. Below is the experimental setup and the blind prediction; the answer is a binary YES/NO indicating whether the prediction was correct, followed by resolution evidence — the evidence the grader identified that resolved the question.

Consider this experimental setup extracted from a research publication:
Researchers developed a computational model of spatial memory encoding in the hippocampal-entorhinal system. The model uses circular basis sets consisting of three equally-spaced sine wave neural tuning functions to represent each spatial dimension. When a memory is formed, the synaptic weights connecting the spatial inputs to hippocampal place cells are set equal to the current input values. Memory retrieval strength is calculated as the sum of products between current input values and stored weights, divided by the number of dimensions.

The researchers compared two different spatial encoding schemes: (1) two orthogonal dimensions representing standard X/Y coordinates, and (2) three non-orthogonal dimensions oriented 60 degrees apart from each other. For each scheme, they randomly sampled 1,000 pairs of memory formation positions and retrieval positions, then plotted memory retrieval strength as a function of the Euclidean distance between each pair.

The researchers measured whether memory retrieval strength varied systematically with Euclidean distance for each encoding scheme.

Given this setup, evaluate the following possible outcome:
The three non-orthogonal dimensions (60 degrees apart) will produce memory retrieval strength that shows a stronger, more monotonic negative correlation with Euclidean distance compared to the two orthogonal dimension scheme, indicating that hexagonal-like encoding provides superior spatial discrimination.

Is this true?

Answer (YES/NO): YES